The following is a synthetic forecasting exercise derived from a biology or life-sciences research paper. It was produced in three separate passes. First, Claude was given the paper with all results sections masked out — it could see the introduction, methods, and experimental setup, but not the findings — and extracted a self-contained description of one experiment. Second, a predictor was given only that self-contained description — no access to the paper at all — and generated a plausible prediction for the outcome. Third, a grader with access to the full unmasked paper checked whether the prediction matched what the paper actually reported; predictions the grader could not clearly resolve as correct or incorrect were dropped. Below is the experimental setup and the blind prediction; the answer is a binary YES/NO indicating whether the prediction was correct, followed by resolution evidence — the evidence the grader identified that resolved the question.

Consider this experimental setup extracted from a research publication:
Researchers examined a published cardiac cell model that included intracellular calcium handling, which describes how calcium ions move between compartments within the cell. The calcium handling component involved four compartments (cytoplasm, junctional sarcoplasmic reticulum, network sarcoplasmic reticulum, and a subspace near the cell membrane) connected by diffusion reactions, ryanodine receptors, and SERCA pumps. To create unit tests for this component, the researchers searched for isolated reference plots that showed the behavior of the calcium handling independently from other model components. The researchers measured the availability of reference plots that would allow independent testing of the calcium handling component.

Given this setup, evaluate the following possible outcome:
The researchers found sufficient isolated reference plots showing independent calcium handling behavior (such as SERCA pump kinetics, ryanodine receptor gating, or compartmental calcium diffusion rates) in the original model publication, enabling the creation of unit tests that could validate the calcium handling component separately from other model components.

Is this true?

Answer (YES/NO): NO